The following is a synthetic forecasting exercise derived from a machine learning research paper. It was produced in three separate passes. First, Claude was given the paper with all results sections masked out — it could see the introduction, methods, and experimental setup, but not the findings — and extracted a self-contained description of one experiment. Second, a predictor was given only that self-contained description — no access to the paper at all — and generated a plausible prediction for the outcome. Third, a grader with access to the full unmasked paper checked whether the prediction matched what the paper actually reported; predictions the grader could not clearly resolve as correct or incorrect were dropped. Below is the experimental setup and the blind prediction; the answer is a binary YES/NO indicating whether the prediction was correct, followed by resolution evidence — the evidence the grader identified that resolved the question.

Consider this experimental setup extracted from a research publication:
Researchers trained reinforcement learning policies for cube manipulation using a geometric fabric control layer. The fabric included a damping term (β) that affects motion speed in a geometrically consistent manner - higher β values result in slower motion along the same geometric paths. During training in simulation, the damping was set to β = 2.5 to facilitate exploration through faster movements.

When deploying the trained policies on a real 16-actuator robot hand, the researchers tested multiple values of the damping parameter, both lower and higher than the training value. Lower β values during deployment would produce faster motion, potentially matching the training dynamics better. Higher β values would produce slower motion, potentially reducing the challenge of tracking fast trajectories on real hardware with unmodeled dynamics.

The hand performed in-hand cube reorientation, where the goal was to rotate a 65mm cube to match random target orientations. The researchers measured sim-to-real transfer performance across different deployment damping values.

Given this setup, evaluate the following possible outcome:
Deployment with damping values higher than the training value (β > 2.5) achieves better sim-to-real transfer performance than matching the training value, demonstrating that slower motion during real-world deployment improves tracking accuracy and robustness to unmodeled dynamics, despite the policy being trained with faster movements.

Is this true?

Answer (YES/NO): YES